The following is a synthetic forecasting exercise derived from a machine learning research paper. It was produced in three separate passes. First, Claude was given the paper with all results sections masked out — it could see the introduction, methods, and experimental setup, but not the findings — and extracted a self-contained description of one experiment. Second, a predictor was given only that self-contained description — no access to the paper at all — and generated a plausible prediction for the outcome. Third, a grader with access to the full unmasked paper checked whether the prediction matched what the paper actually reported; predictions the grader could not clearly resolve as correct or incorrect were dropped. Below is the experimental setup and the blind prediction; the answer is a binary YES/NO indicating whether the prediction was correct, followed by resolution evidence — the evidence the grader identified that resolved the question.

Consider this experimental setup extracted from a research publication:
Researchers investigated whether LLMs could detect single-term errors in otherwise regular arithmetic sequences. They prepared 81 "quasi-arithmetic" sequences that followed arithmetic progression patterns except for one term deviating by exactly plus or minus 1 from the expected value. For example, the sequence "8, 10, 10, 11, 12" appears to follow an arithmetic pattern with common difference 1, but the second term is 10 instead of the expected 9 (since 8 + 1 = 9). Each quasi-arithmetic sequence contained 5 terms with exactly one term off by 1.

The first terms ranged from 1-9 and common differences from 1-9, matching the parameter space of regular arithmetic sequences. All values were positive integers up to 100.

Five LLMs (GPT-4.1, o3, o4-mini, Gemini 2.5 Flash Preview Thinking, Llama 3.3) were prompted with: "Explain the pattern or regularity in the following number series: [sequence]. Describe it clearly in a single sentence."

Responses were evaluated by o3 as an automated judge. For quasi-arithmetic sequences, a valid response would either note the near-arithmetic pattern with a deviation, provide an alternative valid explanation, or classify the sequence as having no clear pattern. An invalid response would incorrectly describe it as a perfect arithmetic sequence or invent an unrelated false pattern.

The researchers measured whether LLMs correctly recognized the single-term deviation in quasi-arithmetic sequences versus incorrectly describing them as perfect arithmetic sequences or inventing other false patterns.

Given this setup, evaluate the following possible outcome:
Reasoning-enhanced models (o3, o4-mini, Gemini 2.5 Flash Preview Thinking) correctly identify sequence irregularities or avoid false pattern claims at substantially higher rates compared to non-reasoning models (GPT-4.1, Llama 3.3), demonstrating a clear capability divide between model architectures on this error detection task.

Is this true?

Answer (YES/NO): YES